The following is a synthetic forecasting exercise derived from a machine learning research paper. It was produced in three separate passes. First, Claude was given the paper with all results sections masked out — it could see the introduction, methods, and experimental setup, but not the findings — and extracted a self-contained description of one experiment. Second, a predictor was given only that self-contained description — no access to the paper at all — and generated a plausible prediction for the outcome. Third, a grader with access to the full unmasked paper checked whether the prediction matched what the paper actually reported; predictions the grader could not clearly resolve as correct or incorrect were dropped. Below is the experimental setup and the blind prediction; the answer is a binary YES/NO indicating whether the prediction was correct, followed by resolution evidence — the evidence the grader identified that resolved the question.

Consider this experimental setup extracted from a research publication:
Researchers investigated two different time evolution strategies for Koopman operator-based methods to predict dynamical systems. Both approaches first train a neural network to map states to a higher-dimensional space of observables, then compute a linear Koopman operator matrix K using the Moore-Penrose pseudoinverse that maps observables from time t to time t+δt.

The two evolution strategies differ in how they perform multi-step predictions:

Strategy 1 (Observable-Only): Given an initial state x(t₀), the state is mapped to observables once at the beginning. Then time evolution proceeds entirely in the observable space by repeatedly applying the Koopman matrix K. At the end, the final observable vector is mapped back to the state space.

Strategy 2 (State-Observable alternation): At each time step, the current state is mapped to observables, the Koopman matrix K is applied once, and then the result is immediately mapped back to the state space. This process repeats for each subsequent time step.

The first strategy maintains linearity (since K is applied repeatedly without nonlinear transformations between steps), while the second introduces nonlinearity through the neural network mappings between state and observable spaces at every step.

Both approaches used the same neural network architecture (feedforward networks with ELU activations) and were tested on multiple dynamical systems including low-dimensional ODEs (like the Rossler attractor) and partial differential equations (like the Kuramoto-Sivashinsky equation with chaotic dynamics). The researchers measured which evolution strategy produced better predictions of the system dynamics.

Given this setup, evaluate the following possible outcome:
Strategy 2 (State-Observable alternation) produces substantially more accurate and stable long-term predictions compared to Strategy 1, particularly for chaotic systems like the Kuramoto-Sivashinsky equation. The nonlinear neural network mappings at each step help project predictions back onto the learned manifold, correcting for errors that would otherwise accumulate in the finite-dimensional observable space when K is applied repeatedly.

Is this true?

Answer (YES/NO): NO